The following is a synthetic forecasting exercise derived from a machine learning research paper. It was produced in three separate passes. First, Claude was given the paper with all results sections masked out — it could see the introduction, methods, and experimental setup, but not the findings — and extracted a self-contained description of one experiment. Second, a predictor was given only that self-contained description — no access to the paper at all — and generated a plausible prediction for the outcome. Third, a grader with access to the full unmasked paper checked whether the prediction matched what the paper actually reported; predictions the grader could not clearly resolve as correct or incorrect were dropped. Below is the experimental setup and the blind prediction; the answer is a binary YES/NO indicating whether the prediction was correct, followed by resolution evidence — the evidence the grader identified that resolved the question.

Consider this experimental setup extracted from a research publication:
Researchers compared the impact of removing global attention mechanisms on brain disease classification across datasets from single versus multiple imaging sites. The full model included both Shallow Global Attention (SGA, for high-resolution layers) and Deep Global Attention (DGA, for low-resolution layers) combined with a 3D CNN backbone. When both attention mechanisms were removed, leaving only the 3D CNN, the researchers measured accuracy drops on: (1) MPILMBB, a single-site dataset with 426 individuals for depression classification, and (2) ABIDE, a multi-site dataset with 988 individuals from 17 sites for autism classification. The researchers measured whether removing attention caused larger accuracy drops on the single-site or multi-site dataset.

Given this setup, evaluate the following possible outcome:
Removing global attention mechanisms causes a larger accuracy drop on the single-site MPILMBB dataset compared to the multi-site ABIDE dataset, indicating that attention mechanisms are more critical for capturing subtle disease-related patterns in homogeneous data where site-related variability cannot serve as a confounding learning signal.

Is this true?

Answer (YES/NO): NO